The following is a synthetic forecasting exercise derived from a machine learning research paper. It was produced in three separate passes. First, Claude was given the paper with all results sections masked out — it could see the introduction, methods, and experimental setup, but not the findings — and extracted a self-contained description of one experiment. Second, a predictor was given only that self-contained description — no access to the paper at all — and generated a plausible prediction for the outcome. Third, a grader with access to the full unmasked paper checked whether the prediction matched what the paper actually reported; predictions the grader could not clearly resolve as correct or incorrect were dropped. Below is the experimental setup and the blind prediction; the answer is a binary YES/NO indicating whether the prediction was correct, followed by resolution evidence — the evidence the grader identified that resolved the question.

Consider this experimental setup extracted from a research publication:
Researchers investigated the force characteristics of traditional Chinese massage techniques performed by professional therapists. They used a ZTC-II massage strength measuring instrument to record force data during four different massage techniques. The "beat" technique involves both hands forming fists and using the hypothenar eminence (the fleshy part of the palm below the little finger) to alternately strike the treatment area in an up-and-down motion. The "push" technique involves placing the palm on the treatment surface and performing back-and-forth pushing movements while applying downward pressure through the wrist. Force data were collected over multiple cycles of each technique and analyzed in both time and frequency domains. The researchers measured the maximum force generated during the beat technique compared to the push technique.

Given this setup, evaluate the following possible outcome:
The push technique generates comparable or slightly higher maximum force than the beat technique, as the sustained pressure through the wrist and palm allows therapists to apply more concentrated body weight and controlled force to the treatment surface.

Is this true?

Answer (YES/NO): YES